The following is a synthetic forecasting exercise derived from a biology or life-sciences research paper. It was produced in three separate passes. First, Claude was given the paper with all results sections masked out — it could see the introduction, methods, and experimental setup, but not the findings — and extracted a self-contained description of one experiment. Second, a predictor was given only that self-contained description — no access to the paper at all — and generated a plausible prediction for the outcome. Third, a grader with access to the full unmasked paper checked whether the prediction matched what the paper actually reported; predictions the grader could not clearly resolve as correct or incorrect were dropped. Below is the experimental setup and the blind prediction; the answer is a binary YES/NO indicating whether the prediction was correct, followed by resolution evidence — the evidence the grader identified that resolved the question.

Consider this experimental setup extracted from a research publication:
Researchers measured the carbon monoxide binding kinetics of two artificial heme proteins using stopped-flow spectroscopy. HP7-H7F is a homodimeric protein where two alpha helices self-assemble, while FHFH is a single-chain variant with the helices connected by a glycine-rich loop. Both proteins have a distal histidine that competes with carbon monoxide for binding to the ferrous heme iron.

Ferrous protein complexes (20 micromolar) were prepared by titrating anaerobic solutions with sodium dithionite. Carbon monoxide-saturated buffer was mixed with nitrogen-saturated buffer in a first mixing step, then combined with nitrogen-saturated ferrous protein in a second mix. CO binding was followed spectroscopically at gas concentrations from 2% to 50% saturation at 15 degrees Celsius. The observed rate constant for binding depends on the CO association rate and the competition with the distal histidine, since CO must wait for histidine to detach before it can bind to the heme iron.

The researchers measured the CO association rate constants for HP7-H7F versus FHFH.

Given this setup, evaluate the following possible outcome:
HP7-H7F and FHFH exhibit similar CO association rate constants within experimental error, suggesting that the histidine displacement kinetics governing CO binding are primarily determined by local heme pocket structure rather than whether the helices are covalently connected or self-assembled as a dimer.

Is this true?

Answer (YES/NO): NO